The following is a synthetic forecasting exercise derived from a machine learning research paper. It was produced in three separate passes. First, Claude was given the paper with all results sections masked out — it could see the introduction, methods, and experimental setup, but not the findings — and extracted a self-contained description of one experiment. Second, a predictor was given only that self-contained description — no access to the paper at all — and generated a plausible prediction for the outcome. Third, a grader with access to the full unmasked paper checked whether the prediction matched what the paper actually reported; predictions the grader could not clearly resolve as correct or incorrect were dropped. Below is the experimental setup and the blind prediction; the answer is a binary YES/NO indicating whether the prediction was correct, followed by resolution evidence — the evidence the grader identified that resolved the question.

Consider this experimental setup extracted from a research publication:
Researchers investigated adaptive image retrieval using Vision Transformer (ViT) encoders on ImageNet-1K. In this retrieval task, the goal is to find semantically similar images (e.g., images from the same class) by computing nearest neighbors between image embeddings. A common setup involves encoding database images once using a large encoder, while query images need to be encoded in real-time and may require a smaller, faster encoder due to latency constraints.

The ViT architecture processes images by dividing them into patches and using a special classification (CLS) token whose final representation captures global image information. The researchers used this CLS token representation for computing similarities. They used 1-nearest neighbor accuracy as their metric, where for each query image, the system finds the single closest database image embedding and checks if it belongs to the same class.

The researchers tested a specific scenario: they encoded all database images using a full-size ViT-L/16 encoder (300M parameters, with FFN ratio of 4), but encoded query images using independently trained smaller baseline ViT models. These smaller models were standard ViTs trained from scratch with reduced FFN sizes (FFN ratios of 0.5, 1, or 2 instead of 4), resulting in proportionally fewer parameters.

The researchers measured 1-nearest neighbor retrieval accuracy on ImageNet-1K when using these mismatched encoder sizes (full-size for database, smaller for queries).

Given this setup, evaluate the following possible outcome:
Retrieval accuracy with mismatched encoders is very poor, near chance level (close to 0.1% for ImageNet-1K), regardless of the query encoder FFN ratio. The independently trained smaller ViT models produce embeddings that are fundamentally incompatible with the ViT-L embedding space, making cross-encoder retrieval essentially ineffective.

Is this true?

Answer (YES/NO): YES